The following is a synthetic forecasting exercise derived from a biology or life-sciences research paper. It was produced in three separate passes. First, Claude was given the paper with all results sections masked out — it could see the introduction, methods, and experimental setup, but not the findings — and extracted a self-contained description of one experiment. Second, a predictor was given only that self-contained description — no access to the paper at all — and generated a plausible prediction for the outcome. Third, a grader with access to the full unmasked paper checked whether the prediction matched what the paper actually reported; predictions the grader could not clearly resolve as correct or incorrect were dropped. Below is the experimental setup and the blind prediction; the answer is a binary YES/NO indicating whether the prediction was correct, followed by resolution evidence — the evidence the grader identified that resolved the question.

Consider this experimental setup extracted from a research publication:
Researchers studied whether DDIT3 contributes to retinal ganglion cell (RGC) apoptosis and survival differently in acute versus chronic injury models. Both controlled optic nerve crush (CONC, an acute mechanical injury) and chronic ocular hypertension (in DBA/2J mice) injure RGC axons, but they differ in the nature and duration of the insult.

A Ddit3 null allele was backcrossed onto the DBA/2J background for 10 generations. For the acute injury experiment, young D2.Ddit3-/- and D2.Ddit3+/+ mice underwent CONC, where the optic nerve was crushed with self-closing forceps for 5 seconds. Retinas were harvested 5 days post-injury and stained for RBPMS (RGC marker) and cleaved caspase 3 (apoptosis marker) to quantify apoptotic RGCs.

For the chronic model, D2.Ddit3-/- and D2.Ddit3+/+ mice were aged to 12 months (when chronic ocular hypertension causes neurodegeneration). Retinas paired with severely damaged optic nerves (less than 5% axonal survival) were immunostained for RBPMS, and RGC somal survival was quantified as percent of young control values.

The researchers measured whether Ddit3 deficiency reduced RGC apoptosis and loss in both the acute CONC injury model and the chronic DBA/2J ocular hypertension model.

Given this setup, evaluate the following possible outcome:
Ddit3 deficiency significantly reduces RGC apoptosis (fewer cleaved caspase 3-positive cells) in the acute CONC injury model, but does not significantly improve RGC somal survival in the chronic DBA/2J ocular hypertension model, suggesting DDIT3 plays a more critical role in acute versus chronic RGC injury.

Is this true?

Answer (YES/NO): NO